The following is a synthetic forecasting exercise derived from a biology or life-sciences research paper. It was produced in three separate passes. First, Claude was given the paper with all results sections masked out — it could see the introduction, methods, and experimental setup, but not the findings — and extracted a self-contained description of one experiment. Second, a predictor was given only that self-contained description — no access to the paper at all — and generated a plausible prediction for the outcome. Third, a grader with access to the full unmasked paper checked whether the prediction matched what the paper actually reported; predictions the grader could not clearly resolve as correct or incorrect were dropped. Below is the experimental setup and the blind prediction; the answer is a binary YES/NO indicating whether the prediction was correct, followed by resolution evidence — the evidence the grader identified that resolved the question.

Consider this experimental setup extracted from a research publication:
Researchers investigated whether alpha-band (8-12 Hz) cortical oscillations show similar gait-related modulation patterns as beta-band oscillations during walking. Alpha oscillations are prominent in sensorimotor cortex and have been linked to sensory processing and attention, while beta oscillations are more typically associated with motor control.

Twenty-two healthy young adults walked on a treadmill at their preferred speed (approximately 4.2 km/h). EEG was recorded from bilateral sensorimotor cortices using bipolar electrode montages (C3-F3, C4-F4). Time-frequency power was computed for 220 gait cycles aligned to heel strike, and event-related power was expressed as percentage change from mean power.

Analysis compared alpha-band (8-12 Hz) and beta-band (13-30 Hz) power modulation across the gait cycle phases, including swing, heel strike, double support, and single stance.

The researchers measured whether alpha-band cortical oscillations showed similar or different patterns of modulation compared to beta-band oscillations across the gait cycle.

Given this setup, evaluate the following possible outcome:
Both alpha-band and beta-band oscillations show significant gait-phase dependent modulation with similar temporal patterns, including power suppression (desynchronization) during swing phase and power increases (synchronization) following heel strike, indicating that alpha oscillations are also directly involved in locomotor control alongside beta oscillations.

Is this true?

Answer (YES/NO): YES